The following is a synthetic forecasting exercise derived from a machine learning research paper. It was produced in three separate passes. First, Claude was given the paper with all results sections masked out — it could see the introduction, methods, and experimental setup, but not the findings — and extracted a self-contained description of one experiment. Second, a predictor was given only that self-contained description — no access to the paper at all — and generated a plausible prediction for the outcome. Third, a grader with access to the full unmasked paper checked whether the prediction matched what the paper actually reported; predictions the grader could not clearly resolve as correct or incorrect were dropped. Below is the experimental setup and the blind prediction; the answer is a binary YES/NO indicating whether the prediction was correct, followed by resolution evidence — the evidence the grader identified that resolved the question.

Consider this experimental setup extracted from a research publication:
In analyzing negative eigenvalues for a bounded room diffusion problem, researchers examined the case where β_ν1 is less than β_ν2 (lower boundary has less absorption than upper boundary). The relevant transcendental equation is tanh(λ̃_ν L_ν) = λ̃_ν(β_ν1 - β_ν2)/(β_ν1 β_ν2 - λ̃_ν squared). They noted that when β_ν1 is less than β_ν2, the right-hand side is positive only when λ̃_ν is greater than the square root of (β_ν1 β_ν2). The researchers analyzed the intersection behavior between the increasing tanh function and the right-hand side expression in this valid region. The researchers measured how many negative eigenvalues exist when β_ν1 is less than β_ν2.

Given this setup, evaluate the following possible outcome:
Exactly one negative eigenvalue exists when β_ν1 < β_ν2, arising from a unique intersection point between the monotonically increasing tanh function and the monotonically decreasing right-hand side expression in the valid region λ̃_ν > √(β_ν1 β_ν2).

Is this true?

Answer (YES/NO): YES